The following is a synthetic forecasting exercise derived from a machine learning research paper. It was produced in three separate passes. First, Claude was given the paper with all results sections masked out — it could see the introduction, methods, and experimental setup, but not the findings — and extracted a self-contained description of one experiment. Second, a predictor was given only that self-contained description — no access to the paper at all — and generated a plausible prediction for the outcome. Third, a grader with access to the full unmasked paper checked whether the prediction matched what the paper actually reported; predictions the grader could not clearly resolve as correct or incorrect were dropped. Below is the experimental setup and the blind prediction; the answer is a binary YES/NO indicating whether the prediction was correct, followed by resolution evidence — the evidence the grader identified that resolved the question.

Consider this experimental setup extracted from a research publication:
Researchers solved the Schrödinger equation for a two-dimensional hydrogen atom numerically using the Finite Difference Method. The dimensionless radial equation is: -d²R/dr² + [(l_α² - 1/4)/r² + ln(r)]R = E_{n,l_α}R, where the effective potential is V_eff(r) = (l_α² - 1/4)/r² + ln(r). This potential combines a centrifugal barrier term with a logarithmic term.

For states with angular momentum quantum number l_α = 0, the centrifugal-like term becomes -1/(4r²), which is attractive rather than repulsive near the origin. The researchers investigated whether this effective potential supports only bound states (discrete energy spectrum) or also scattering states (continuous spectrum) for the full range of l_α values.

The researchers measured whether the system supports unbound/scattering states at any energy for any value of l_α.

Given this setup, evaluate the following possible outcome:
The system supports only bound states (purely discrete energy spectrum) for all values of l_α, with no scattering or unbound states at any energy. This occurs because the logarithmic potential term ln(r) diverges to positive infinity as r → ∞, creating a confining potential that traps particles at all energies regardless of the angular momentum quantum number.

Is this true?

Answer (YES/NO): YES